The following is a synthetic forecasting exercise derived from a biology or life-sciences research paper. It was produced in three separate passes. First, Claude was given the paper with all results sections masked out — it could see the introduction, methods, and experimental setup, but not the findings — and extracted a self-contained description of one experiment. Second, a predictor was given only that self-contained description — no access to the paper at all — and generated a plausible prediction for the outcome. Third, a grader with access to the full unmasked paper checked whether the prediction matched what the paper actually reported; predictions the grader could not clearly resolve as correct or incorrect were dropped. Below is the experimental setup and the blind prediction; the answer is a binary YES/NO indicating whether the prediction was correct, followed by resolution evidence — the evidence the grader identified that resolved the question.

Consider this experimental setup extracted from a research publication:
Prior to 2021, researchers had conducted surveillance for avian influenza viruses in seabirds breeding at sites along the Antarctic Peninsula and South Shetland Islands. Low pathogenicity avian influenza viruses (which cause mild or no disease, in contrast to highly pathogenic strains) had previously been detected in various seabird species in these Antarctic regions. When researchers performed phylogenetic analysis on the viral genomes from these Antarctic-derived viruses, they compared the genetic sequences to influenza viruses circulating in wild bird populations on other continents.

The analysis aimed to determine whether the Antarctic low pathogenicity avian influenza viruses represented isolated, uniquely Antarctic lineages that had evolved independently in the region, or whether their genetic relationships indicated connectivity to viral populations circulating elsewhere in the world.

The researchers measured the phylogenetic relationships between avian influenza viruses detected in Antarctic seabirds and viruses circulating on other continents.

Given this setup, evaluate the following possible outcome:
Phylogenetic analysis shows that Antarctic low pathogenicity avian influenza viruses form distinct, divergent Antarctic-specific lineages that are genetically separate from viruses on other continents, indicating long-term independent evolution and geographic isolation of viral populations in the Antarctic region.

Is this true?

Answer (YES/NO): NO